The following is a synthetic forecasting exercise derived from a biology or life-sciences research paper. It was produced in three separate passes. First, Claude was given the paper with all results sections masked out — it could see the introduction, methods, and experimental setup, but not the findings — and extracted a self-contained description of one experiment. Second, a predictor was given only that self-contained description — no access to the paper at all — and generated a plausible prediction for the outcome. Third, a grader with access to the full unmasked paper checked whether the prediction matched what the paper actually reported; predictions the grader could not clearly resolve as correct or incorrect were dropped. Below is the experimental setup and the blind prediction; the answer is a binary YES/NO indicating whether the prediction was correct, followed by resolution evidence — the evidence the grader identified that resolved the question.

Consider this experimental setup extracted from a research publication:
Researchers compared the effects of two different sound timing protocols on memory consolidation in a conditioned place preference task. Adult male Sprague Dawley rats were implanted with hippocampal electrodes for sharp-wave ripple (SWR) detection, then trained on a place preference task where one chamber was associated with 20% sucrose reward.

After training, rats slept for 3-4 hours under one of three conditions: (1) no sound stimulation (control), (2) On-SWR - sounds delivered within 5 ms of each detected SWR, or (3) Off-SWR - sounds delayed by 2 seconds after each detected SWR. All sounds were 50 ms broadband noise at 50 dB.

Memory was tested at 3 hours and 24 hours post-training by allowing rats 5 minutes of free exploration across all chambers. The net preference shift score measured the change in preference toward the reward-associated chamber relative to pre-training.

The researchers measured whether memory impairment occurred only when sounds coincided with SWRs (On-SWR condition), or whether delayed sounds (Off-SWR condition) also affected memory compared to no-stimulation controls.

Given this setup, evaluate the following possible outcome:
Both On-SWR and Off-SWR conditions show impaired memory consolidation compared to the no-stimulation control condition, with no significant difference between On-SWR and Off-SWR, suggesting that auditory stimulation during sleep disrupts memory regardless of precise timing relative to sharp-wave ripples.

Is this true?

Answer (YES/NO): NO